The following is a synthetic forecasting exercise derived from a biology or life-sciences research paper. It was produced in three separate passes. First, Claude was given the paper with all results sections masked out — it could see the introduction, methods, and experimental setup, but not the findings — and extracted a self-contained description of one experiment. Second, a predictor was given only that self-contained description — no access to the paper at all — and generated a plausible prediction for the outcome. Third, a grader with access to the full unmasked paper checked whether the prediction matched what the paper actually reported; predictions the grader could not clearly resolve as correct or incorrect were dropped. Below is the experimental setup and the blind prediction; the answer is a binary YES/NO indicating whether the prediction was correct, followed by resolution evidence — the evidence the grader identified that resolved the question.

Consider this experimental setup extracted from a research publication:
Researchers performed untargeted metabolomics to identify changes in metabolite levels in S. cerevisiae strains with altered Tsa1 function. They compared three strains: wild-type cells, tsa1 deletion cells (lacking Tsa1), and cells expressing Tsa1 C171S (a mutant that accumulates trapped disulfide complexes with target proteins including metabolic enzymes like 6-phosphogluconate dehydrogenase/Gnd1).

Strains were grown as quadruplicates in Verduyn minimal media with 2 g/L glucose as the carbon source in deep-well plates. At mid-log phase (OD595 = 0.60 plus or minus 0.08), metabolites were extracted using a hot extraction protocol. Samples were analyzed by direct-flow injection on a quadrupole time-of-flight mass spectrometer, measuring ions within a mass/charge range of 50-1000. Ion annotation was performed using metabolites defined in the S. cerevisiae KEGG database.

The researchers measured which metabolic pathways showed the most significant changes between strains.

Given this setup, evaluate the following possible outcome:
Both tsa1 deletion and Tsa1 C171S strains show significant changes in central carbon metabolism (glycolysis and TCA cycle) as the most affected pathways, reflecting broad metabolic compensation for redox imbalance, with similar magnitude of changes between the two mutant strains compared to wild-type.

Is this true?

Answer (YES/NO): NO